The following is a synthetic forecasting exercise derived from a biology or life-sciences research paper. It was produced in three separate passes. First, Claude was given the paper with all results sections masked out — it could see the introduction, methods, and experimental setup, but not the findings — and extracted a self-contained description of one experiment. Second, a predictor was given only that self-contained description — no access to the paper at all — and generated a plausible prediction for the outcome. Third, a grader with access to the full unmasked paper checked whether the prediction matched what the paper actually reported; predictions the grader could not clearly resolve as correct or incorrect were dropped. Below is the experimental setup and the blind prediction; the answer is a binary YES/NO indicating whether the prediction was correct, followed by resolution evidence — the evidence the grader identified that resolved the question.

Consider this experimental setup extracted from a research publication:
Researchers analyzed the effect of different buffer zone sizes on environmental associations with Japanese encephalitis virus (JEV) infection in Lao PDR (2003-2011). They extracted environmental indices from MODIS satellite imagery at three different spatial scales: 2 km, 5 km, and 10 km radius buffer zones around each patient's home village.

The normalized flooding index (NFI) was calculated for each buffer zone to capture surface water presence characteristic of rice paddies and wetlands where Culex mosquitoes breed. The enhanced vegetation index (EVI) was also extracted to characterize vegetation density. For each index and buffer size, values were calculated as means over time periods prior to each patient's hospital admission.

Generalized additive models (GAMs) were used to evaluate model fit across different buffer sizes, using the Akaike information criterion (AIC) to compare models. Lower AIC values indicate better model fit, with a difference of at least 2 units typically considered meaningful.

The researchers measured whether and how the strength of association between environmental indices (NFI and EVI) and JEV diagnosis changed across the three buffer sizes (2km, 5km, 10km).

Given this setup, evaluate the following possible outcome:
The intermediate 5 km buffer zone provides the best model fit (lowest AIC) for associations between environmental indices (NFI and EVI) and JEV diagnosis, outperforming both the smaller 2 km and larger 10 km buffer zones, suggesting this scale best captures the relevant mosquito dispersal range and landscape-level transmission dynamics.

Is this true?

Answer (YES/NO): NO